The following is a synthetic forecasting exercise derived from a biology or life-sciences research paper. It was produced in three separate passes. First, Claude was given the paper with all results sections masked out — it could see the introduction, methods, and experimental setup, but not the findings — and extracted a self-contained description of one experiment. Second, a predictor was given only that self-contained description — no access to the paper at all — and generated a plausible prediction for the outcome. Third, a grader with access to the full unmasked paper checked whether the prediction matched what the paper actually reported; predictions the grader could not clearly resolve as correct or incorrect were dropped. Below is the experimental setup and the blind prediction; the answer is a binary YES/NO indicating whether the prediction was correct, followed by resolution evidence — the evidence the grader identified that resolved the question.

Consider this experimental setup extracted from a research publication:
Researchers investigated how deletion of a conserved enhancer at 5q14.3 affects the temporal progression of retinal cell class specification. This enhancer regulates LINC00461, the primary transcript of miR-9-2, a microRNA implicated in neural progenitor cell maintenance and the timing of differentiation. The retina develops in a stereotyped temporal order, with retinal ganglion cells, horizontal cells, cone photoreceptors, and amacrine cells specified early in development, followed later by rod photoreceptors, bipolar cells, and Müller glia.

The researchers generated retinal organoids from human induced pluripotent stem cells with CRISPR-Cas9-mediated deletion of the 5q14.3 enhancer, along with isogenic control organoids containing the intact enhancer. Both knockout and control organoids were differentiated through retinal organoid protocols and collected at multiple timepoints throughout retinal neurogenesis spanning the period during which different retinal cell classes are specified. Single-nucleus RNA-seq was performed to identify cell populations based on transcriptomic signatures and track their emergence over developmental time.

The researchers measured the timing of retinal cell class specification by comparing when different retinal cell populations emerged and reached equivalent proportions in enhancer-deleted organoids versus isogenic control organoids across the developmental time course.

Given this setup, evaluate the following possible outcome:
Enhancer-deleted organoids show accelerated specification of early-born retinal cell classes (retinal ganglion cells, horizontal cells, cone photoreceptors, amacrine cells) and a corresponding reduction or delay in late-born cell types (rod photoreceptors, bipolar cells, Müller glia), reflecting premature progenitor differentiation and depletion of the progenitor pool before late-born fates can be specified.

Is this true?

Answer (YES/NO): NO